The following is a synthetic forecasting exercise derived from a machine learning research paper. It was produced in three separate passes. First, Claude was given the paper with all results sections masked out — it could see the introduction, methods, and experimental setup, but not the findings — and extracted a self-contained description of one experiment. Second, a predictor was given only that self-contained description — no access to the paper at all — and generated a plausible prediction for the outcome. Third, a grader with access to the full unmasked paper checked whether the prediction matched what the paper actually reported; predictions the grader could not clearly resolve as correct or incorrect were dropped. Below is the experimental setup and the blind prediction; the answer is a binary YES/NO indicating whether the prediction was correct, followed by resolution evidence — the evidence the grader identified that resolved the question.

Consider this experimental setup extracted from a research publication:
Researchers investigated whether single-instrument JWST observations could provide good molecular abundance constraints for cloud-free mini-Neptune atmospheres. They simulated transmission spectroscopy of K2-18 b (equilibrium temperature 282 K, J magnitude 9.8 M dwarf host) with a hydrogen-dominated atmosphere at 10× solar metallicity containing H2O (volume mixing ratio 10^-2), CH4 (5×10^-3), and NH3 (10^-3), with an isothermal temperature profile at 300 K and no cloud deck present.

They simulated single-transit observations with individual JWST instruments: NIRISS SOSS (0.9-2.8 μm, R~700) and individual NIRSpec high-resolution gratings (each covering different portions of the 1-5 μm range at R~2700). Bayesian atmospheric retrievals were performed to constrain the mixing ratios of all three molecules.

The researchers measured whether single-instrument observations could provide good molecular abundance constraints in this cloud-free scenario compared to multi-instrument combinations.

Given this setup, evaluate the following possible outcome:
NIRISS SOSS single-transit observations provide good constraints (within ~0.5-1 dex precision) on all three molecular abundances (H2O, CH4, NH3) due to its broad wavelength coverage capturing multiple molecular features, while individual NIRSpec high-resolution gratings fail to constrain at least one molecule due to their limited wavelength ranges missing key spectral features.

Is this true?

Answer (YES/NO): NO